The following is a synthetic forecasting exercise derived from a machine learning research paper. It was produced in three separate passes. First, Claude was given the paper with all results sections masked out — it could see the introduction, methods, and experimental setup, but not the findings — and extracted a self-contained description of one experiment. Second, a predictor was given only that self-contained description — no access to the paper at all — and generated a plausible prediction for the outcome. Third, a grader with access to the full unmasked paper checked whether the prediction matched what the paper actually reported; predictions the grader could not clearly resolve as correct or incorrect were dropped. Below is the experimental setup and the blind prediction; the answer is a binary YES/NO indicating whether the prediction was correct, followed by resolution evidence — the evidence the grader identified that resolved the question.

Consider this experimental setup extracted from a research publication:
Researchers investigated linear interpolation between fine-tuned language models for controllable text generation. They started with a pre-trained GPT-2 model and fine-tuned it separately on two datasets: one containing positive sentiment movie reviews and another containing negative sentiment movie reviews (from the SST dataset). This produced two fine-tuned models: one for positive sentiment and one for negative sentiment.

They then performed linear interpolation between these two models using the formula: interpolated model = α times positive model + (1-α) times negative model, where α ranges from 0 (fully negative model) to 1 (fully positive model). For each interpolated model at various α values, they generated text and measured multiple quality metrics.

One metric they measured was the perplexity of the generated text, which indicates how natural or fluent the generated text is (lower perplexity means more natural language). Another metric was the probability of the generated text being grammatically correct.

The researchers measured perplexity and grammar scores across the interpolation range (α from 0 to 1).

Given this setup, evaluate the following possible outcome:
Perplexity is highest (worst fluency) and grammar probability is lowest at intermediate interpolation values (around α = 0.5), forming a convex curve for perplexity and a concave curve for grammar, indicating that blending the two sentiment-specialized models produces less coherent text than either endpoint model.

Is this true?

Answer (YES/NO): NO